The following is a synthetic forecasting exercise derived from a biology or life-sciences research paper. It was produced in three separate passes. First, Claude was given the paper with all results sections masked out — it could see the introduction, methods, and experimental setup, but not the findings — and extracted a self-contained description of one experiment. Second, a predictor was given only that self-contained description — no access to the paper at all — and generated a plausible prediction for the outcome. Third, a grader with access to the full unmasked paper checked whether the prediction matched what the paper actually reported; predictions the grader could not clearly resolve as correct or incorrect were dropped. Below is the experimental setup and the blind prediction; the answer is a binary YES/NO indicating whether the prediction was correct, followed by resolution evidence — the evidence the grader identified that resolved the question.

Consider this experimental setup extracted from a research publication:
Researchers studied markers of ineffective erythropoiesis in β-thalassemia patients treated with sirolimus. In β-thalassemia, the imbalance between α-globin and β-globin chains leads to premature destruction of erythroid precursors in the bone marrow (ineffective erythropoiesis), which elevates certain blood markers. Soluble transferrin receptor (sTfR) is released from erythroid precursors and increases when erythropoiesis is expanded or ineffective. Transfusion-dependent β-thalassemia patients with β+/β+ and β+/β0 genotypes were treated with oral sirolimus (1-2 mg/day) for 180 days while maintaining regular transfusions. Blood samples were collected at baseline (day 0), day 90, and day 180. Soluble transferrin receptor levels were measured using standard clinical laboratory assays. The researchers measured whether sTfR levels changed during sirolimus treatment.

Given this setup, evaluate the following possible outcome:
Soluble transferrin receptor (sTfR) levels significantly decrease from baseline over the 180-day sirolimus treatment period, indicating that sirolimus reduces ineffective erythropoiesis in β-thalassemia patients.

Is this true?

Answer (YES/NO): YES